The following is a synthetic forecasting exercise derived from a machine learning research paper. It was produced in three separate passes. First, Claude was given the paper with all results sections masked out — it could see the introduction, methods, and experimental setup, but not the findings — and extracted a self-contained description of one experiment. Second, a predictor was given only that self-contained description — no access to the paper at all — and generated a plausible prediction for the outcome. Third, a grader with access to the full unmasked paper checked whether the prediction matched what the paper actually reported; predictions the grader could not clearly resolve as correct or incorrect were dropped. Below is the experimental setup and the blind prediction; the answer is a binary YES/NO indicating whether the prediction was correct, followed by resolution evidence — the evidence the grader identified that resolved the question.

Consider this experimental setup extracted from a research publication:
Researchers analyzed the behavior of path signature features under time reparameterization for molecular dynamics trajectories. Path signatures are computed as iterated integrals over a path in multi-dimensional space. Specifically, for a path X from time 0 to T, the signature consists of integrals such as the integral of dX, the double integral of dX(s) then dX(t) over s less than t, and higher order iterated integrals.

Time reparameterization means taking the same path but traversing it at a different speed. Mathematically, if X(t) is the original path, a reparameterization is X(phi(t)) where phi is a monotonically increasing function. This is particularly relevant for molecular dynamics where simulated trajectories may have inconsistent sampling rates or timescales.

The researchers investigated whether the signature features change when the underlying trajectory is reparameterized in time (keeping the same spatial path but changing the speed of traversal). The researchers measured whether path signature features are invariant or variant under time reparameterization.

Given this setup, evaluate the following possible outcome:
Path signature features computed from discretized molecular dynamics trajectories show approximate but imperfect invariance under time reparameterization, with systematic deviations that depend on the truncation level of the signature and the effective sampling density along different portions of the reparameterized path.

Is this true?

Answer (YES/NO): NO